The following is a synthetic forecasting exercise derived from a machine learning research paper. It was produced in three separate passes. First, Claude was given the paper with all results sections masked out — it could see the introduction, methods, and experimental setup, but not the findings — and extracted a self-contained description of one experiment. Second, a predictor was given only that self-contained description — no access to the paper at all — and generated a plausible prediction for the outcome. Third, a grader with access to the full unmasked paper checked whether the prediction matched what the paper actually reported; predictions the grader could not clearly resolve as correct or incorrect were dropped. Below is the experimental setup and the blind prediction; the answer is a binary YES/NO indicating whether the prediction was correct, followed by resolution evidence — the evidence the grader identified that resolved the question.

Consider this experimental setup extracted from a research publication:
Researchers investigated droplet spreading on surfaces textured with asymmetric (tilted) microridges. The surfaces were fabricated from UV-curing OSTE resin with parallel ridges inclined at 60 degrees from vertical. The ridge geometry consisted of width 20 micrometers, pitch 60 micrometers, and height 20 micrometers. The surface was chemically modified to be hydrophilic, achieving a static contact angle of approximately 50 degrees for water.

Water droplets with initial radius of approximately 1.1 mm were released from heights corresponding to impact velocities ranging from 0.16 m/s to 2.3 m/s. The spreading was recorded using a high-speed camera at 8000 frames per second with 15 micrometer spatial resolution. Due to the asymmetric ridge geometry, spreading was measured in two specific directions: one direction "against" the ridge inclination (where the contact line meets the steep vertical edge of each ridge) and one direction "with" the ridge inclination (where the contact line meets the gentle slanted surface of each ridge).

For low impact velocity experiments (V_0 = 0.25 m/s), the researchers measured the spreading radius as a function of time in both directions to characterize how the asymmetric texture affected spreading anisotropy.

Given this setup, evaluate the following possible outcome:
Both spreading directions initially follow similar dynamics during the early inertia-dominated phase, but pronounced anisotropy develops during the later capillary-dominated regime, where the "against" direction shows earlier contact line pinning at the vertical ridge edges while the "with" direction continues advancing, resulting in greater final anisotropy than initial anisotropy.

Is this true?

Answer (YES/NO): NO